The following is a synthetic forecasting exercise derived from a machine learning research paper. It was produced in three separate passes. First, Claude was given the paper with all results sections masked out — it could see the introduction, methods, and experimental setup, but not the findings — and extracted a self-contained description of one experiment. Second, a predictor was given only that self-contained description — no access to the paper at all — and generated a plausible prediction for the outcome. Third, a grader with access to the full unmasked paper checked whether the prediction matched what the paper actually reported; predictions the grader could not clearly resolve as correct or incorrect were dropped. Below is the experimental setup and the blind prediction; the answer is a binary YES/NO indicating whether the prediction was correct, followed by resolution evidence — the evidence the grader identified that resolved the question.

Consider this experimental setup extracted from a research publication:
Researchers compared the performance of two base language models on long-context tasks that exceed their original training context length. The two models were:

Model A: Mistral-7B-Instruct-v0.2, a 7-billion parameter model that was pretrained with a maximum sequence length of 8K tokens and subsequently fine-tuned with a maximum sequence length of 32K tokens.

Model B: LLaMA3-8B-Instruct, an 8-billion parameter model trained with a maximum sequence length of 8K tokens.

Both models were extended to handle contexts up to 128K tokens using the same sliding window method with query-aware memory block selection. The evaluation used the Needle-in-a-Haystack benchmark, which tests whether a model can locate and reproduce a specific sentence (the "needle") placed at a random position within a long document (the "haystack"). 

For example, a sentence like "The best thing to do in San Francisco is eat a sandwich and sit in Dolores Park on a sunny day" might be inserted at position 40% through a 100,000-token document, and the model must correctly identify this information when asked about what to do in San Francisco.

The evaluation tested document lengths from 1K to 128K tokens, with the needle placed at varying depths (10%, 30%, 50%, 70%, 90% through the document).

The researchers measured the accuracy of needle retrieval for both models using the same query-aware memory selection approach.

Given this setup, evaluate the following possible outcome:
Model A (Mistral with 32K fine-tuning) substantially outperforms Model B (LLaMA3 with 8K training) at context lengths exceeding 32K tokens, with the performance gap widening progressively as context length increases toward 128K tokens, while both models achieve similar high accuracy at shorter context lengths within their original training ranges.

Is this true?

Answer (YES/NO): NO